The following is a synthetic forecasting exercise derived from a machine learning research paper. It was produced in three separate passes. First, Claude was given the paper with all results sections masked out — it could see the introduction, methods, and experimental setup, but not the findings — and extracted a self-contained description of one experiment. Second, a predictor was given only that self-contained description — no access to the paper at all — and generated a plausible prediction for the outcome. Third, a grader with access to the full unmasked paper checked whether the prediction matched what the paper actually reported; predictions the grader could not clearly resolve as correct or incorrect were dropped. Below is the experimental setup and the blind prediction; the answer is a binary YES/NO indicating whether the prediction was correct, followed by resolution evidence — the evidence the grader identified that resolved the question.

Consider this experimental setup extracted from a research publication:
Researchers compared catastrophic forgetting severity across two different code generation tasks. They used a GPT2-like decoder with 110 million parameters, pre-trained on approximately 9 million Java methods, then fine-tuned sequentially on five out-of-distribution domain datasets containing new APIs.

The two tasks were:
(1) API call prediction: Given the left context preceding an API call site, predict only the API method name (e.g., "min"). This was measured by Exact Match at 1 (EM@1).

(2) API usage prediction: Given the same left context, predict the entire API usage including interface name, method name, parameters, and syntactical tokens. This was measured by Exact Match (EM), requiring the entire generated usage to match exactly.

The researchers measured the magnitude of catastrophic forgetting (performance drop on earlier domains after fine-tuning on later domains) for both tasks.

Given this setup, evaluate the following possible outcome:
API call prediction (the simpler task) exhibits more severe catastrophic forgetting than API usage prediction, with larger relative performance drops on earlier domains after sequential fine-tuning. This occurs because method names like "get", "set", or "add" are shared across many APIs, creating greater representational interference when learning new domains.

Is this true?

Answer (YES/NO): NO